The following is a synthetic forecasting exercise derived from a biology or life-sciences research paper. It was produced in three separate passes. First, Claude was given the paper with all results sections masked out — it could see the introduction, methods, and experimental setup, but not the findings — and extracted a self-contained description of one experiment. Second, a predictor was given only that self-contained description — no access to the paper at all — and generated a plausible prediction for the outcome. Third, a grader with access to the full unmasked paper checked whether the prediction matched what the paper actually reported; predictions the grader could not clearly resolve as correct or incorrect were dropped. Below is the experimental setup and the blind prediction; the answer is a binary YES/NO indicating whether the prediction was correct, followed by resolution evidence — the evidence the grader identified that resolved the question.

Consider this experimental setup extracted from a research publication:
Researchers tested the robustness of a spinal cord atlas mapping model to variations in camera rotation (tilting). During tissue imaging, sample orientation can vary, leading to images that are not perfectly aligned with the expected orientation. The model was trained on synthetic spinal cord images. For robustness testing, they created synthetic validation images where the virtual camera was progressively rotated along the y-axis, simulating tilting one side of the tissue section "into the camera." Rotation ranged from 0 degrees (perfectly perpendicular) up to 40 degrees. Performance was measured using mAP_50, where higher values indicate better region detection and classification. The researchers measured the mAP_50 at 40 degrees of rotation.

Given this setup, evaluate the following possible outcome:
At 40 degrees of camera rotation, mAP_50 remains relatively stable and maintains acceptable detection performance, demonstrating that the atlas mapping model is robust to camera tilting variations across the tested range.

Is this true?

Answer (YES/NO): YES